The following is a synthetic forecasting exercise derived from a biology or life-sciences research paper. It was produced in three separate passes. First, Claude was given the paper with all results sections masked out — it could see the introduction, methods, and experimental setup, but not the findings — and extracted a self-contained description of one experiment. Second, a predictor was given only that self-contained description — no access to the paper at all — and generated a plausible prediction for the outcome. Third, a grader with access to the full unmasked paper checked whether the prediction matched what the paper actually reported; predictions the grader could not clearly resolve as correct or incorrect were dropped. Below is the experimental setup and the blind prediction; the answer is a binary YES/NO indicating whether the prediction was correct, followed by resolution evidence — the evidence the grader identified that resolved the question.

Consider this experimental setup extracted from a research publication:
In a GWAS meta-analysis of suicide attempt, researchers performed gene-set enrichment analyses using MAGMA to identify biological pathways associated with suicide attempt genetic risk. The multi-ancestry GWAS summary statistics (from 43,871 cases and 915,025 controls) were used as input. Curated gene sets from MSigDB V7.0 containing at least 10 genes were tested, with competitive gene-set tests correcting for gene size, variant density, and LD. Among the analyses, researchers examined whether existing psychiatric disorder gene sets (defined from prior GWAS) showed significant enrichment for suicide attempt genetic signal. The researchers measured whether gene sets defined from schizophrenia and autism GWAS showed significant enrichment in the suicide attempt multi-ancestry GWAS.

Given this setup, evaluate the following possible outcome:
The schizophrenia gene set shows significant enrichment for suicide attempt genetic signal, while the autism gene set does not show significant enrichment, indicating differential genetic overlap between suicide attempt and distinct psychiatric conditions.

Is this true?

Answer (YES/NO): NO